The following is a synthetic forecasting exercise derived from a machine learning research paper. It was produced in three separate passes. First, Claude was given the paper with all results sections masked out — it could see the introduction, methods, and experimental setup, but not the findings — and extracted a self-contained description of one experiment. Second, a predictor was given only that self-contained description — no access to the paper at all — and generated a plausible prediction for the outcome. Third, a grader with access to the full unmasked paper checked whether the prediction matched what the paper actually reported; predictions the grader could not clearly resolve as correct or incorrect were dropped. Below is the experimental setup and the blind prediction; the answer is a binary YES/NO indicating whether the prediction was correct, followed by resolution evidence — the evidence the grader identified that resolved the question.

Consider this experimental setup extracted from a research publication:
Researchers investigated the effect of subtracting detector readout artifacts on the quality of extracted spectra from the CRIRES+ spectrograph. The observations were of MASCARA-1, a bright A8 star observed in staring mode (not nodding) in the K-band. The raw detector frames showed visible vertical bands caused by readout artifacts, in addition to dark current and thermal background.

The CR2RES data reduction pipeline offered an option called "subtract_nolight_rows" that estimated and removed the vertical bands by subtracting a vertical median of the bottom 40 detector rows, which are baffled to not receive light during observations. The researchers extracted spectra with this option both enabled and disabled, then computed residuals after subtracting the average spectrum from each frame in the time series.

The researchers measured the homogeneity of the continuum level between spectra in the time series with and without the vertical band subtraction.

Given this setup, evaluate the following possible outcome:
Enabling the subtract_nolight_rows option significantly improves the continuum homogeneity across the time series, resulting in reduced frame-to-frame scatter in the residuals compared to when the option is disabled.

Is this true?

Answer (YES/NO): YES